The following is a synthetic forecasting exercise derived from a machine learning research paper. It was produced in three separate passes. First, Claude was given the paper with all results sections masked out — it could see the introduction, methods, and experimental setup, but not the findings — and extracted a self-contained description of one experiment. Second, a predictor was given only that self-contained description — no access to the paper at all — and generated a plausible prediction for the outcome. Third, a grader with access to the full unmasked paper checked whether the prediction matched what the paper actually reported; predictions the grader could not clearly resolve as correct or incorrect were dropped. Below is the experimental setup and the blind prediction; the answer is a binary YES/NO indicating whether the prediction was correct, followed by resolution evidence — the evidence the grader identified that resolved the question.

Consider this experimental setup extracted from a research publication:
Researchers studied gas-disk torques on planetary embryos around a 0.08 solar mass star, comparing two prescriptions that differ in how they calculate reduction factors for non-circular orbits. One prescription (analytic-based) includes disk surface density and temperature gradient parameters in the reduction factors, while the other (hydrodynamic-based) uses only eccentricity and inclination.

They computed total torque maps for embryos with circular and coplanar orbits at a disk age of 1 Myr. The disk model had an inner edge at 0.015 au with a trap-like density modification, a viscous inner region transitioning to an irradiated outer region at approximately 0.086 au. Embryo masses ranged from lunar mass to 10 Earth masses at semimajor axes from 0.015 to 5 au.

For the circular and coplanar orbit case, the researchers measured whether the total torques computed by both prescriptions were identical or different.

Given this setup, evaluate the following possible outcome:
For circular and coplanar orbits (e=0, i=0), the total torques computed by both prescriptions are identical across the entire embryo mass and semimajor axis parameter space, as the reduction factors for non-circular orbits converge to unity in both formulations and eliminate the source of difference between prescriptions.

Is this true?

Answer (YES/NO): YES